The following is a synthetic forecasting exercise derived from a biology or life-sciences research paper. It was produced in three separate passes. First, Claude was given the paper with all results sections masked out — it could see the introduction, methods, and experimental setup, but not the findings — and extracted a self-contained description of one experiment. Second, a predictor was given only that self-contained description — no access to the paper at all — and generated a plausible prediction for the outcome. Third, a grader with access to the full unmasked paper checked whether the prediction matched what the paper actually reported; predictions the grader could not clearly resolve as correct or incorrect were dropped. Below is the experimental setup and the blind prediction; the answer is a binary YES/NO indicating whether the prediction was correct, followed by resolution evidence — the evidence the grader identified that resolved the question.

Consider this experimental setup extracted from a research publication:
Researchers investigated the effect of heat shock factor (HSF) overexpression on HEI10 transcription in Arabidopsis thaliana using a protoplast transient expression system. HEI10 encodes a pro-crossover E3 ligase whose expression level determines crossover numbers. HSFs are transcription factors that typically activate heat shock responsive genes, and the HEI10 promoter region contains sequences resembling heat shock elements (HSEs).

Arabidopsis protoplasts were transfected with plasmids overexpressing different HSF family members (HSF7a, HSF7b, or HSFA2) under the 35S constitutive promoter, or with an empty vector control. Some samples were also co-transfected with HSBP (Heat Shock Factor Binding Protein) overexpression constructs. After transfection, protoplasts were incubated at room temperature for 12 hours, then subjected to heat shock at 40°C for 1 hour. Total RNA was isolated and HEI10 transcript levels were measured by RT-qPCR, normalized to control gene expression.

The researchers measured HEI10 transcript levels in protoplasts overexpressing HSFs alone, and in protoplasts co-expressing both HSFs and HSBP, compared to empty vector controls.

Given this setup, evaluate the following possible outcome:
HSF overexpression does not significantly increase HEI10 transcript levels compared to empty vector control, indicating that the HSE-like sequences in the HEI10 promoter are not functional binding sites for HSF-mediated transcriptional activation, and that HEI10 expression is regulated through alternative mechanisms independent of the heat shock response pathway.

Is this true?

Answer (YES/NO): NO